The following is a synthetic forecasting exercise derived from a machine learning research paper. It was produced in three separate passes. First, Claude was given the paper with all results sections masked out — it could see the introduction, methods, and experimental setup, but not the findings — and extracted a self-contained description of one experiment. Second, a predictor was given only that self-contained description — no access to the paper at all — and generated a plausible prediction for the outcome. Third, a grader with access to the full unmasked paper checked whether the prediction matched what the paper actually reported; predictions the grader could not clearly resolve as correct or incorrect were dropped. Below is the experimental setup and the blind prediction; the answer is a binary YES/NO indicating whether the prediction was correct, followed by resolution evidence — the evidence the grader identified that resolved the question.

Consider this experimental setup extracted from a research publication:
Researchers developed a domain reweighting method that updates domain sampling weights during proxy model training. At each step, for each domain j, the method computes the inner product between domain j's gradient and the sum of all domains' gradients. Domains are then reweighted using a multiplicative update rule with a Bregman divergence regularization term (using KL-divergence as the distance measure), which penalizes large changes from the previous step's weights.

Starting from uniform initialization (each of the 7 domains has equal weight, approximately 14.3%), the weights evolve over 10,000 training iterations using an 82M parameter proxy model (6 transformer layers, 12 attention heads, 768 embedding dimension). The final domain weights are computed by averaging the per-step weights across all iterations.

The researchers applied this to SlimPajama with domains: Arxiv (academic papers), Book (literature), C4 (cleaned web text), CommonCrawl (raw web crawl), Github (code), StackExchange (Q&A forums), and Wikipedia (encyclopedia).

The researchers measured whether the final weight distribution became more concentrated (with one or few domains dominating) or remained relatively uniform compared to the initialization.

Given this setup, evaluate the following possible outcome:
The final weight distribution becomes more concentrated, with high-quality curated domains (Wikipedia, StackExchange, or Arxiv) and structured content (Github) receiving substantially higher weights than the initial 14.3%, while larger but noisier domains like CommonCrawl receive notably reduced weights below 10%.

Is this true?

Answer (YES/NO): NO